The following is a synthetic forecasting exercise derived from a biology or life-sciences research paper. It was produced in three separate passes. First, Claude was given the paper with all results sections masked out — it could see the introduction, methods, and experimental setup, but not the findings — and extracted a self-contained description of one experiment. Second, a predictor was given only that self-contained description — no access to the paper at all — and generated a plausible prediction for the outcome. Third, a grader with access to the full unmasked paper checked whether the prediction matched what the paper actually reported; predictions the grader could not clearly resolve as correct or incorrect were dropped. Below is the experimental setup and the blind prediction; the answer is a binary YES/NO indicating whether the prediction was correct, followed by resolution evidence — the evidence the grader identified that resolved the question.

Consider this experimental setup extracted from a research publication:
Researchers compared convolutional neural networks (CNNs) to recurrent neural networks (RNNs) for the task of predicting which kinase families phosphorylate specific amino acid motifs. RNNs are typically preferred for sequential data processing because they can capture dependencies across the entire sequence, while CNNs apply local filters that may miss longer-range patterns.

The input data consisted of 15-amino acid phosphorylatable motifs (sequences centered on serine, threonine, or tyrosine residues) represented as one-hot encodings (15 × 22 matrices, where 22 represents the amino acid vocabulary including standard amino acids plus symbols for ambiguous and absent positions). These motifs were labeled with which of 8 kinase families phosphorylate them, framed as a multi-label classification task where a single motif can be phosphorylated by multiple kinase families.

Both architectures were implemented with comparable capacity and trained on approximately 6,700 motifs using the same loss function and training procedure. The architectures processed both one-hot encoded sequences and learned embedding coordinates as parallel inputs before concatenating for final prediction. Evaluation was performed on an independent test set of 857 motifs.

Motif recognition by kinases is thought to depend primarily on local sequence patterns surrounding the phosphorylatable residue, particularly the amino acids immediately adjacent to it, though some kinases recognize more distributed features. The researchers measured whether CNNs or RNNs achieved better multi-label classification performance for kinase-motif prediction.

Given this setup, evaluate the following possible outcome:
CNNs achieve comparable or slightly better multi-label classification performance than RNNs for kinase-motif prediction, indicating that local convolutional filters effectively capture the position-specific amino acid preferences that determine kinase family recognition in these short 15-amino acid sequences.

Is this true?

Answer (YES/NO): YES